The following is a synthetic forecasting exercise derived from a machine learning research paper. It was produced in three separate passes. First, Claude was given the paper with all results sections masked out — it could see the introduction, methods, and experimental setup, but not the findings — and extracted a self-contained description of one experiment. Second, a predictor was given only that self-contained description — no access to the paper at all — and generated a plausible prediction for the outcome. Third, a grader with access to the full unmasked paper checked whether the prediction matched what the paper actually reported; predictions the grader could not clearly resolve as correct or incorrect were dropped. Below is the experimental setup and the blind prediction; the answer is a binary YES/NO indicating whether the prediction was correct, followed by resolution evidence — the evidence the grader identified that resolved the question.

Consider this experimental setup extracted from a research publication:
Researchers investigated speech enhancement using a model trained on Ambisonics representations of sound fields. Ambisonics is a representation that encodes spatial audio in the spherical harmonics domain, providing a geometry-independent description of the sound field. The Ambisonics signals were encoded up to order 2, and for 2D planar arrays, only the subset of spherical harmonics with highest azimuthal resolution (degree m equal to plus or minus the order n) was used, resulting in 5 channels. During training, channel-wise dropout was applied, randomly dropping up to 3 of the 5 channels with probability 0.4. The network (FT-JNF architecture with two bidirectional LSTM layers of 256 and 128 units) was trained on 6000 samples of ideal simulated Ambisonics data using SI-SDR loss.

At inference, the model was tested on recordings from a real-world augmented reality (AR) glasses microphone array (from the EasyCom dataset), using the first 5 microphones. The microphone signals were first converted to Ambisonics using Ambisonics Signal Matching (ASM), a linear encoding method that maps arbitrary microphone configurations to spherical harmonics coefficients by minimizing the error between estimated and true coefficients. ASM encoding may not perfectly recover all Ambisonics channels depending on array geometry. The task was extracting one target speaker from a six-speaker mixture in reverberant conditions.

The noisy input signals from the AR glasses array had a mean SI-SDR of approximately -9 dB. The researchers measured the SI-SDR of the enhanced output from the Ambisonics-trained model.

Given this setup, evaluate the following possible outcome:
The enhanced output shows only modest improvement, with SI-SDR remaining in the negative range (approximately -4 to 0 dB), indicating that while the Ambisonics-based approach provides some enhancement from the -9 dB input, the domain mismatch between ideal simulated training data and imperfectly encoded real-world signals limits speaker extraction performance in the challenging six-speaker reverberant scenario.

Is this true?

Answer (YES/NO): YES